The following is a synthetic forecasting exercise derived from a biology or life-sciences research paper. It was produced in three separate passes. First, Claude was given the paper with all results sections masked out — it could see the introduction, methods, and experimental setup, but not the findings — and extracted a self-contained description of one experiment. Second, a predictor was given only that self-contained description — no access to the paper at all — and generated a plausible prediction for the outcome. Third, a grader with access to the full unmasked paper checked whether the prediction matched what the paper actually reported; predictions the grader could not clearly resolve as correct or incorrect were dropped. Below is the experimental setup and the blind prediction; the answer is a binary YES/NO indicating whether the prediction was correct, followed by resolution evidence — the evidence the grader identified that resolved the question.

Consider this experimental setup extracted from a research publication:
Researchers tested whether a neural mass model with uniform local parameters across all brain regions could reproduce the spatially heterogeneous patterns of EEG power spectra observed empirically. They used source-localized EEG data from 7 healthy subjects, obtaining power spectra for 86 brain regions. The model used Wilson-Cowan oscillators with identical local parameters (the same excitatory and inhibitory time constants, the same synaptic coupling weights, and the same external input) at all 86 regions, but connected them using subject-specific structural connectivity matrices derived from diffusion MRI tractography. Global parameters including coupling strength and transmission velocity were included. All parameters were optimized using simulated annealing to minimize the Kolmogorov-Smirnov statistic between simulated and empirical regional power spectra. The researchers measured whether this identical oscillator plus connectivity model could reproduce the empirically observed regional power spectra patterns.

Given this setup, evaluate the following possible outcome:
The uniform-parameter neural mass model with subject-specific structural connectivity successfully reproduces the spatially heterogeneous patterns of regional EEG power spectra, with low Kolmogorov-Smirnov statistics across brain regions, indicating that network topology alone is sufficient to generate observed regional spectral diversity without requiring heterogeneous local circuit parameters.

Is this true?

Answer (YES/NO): NO